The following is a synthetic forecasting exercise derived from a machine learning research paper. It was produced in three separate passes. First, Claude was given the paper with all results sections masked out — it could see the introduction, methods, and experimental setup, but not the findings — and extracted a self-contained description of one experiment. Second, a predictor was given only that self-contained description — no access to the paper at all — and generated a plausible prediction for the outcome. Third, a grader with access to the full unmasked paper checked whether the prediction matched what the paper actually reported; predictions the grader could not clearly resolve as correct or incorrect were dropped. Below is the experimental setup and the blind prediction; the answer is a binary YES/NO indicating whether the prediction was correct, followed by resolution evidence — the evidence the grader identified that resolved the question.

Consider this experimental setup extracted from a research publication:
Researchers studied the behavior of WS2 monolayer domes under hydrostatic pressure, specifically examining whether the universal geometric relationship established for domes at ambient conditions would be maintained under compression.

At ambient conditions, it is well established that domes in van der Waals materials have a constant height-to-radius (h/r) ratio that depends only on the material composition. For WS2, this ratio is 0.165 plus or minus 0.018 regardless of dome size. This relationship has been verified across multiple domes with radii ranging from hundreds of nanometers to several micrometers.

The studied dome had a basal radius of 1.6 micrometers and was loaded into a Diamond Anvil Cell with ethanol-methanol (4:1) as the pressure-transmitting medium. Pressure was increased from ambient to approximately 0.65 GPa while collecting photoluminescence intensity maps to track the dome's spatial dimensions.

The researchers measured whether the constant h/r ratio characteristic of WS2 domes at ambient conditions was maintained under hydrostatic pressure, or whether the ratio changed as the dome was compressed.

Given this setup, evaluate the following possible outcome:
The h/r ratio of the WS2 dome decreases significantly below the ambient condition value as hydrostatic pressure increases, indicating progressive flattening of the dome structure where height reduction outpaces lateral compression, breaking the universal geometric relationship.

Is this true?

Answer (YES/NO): YES